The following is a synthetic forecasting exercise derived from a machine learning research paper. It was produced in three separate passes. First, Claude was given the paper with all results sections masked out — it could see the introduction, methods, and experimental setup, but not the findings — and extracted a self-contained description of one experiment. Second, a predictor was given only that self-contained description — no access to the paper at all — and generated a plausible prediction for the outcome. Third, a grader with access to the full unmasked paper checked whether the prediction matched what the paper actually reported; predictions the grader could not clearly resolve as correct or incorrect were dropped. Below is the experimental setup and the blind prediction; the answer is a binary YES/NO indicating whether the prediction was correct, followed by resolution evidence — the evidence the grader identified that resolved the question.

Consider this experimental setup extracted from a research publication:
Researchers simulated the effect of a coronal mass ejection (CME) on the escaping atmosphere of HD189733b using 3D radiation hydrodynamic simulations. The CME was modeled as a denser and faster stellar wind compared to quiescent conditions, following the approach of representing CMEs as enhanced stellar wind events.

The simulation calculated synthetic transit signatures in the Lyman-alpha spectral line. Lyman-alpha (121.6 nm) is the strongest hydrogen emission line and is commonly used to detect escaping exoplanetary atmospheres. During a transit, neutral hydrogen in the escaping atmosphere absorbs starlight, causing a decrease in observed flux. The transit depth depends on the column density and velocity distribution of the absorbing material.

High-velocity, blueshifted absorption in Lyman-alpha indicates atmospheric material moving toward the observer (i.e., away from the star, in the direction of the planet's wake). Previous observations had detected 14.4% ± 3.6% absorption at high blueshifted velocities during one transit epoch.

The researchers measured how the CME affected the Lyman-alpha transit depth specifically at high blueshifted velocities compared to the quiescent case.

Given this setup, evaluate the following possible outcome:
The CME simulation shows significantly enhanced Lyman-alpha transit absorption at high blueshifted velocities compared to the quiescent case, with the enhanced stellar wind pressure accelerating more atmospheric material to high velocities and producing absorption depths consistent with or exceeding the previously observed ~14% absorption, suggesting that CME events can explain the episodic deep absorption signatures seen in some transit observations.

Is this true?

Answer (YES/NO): NO